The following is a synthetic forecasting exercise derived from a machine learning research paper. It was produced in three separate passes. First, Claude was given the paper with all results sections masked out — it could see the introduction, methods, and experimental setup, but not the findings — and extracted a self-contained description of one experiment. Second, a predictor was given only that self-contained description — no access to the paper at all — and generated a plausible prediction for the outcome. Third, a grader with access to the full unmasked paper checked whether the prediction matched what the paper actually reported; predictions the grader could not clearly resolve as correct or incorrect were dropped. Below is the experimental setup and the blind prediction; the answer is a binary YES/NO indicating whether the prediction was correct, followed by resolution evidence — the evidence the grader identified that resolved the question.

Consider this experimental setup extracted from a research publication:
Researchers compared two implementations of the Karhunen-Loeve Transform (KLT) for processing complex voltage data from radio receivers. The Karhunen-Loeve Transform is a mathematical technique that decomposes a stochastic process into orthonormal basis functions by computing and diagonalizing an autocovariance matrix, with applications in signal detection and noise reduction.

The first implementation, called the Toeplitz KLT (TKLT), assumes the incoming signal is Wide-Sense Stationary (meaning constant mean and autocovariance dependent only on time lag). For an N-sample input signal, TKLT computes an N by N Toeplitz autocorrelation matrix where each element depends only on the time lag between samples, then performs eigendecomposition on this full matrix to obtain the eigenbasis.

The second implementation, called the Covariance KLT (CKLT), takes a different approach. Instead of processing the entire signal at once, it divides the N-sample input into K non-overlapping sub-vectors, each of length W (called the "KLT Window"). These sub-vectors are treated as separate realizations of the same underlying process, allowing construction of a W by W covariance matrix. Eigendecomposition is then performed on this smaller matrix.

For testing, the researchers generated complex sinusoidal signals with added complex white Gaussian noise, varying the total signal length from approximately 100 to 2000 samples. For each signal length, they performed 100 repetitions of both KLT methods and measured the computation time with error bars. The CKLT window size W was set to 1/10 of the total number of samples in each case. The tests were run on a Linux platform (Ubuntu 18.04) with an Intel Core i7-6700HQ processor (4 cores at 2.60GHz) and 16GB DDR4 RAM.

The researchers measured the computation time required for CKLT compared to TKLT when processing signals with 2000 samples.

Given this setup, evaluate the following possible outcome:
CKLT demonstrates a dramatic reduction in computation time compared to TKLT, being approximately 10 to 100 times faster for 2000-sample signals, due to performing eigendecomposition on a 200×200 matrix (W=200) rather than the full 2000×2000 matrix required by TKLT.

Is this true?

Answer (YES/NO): NO